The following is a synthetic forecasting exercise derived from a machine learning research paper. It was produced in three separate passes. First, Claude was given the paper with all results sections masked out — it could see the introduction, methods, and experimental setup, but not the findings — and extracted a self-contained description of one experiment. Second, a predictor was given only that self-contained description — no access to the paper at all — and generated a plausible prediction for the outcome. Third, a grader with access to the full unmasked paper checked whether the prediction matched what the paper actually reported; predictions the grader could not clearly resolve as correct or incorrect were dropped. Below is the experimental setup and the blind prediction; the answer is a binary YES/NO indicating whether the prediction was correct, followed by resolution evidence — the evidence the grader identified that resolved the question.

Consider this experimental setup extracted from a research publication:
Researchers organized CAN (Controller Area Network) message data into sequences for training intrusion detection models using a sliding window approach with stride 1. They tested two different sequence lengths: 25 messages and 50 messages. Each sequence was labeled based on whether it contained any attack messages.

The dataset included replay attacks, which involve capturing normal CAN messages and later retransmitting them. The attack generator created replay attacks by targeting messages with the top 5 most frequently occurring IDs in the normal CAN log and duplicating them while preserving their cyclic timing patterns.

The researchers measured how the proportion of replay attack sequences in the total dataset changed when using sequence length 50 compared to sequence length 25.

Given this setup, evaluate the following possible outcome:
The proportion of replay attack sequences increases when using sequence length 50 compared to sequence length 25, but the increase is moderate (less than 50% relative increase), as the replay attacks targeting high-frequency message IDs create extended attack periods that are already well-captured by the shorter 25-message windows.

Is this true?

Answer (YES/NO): YES